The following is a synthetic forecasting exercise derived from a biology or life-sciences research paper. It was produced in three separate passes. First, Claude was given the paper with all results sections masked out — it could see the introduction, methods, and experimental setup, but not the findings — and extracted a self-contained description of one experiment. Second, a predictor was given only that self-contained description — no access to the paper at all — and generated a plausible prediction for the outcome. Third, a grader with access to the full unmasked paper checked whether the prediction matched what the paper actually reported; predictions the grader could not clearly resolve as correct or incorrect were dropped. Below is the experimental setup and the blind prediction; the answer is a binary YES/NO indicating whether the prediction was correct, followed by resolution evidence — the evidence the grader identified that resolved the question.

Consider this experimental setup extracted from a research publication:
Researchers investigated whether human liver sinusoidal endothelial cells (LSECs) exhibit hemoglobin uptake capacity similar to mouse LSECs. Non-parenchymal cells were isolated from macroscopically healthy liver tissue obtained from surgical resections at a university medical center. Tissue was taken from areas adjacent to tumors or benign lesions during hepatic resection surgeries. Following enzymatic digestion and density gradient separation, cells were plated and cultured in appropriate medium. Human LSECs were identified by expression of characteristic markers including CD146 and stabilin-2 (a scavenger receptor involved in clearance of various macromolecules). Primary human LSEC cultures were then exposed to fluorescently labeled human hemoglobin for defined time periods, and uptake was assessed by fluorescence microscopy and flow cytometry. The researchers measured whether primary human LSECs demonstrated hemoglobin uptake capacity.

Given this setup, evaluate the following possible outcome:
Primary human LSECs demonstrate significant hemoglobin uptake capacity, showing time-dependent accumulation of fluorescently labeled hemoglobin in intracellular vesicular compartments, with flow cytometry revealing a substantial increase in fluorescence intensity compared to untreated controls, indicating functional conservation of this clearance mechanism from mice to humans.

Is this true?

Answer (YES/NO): NO